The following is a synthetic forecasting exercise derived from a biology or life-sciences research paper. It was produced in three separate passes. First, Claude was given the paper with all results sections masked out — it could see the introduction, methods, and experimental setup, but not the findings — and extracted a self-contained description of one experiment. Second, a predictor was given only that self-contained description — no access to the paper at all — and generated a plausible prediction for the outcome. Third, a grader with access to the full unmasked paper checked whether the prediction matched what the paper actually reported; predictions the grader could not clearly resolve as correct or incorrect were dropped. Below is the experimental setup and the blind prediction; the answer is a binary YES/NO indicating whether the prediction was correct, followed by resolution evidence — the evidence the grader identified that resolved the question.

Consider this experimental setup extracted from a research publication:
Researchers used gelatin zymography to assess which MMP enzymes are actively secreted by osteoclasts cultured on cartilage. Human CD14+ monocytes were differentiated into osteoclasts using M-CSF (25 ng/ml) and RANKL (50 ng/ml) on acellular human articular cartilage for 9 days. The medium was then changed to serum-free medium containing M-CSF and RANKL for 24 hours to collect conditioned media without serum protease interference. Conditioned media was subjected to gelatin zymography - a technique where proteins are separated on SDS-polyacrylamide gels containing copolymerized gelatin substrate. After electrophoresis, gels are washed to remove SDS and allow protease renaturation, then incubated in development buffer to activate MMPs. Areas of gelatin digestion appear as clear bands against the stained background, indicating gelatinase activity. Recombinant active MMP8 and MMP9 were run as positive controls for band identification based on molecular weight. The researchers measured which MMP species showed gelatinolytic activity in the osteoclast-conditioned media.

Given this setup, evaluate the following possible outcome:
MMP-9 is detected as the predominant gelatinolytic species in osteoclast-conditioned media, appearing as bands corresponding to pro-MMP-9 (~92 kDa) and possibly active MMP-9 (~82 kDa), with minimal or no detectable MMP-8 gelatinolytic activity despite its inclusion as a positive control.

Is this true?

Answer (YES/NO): NO